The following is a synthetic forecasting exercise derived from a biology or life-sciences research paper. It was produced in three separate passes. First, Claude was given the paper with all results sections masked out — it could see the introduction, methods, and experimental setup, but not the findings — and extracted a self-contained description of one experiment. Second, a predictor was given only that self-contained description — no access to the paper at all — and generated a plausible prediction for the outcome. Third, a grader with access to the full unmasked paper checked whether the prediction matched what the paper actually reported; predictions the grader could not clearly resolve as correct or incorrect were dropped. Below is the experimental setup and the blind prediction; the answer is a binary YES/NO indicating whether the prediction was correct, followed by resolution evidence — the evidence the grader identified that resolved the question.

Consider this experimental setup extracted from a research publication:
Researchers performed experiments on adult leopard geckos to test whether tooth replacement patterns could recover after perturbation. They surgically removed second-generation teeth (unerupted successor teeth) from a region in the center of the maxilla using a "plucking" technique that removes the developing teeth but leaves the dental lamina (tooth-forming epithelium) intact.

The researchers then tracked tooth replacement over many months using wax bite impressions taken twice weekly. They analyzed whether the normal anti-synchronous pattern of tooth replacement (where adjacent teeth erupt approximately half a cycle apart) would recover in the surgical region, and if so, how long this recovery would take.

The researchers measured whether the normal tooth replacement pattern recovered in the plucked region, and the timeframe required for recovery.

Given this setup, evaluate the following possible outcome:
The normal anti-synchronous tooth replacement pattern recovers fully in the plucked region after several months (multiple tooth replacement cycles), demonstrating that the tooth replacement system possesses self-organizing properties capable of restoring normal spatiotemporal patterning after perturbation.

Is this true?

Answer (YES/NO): YES